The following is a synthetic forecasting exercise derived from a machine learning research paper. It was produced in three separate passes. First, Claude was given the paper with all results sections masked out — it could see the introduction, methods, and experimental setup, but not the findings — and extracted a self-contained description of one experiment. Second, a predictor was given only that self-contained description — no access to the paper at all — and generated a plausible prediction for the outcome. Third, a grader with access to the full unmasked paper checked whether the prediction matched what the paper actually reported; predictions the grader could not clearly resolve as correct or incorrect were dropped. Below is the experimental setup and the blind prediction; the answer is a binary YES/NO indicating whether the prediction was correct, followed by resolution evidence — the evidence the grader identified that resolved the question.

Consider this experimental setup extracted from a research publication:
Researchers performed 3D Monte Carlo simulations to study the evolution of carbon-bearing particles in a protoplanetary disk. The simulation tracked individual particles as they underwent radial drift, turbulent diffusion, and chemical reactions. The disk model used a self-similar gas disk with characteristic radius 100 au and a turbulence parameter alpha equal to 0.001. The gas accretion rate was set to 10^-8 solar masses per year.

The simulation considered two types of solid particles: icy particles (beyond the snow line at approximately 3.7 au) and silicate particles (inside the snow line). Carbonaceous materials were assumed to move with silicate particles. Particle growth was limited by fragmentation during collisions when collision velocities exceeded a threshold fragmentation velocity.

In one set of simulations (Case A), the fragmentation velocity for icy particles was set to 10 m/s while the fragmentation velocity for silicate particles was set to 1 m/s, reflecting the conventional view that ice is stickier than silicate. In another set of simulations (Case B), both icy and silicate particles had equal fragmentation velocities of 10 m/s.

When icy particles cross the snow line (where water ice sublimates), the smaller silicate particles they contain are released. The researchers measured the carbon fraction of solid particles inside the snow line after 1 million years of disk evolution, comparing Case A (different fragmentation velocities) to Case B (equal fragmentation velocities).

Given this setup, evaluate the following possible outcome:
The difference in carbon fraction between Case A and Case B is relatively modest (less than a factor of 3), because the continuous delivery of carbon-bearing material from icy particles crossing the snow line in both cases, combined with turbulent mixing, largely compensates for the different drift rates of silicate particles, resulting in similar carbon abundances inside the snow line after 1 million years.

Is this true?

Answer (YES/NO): NO